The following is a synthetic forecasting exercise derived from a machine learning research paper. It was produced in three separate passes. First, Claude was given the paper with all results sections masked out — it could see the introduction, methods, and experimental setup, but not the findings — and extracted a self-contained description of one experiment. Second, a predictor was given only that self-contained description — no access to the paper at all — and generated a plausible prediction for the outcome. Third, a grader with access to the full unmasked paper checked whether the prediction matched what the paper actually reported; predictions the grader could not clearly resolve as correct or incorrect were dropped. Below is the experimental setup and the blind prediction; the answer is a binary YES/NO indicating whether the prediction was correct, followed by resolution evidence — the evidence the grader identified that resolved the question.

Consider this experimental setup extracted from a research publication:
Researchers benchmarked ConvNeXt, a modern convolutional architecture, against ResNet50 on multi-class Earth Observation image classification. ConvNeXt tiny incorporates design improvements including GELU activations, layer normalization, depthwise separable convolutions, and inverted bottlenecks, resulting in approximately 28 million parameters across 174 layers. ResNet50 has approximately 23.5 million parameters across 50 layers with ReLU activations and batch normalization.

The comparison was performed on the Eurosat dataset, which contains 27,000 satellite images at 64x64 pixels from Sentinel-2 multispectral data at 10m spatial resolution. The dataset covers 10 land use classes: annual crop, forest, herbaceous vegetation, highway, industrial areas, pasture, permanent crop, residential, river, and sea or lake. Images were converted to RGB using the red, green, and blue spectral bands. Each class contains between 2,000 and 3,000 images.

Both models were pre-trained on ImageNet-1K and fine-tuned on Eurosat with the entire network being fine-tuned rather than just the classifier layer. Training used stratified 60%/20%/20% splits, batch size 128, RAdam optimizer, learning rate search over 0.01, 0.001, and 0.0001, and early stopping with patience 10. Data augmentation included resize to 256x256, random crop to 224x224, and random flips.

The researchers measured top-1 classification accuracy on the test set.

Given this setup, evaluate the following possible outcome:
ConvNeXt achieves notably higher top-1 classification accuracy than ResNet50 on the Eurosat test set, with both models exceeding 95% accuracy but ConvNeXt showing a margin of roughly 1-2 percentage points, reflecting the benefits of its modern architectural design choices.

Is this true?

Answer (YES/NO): NO